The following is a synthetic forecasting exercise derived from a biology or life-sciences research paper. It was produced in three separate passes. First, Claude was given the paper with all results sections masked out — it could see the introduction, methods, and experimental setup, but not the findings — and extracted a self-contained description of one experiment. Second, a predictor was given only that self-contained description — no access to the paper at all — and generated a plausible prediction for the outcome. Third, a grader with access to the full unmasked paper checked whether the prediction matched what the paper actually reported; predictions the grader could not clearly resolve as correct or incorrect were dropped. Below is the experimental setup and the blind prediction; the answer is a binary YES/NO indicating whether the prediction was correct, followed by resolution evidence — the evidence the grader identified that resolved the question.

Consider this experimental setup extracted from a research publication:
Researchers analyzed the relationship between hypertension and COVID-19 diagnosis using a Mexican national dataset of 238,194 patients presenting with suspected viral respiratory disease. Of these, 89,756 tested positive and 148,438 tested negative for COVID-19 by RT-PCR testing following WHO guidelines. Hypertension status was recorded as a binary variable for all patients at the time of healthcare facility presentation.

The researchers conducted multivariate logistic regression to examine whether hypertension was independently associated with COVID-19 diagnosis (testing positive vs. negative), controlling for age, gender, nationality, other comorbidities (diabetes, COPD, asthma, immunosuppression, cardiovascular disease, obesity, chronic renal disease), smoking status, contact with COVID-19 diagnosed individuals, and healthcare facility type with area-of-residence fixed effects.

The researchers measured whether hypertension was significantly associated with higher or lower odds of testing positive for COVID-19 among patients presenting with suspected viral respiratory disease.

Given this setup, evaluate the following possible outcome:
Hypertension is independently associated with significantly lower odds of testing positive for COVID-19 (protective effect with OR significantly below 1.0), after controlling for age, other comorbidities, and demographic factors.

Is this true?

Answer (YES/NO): NO